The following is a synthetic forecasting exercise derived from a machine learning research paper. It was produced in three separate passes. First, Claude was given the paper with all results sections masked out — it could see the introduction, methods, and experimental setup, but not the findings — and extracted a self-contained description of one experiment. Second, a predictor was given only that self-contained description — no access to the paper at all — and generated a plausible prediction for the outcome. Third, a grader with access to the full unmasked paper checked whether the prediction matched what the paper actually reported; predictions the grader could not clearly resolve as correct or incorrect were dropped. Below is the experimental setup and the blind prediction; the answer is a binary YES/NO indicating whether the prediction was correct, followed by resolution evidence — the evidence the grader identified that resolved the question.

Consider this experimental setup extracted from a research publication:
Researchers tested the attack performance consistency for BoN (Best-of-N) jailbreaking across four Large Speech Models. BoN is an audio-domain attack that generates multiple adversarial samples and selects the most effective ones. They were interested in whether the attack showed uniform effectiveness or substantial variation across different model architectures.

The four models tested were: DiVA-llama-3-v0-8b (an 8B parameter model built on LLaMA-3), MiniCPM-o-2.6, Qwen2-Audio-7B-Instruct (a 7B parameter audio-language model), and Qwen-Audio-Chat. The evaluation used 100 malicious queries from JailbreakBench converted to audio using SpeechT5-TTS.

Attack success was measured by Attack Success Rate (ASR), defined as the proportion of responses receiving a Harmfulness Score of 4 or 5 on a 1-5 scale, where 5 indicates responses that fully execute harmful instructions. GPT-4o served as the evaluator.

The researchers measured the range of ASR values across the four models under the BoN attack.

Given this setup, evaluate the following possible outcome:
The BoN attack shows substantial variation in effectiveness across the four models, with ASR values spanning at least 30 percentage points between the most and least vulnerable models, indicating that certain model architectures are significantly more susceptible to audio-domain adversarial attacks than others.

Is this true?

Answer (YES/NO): YES